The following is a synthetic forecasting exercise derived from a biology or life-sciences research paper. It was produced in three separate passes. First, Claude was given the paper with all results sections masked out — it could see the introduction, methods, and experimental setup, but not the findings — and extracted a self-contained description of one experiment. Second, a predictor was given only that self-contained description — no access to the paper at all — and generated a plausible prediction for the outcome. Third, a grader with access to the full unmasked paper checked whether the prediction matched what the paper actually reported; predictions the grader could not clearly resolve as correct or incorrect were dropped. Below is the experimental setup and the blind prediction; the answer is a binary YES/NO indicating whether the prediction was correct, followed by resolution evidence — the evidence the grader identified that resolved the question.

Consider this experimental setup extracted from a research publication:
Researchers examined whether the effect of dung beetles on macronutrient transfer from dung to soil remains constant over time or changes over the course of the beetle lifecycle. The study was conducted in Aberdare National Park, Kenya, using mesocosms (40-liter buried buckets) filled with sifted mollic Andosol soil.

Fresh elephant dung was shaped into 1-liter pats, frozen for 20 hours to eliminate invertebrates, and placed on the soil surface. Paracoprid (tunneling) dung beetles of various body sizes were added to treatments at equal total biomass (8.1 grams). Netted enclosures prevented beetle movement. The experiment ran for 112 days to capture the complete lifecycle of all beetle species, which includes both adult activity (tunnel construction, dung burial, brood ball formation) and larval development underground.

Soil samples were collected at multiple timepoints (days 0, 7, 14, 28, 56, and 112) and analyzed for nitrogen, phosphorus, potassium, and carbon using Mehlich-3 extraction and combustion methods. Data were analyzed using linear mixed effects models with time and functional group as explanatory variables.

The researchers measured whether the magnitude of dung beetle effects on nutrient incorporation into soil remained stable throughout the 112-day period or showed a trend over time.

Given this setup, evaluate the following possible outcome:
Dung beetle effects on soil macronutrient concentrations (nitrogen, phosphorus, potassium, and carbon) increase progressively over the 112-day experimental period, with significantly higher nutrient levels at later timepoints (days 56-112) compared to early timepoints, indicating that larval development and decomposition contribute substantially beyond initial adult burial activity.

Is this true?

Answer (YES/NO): NO